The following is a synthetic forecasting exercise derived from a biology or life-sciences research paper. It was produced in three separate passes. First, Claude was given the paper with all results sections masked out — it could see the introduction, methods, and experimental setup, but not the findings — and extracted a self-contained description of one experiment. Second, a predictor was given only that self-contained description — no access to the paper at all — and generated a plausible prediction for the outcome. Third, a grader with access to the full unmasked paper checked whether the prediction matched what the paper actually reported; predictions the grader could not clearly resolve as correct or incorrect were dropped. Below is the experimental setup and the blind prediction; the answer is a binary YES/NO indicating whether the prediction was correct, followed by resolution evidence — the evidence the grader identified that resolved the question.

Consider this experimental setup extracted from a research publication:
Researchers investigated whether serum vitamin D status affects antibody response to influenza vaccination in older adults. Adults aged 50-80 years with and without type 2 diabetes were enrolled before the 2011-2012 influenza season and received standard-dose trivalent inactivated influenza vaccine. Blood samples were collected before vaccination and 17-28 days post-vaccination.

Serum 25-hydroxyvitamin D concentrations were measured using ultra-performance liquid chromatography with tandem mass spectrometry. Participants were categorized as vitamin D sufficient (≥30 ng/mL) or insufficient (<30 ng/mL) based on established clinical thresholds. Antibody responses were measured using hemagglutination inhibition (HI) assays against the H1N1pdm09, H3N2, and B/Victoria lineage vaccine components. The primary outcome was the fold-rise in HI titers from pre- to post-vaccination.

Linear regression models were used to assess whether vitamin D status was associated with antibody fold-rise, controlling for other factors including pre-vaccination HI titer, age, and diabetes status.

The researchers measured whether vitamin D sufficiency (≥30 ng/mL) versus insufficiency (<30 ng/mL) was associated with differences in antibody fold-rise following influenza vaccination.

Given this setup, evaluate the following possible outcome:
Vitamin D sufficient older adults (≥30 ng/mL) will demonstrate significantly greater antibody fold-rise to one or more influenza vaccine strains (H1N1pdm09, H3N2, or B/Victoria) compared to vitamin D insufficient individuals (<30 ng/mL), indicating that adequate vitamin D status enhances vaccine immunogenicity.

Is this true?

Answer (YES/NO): NO